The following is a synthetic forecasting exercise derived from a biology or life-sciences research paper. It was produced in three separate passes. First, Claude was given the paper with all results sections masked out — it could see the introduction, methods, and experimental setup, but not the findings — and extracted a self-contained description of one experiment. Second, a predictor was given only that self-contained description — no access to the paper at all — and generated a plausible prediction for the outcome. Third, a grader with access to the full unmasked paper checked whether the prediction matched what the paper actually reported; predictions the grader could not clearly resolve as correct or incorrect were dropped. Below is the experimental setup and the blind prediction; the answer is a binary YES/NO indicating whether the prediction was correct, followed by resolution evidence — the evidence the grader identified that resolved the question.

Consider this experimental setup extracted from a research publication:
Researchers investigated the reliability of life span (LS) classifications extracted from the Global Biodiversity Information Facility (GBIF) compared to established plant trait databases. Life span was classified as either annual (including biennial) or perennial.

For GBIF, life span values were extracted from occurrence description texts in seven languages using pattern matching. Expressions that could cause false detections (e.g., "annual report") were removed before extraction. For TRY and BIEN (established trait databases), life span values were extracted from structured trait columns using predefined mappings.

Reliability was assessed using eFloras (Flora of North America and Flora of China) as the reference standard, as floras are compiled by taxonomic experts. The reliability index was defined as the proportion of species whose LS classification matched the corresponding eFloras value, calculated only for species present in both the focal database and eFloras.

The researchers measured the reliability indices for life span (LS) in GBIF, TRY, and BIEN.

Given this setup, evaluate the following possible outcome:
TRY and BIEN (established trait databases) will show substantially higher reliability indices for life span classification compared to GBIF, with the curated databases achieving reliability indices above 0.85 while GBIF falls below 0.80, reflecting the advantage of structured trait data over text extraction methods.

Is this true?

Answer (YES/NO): NO